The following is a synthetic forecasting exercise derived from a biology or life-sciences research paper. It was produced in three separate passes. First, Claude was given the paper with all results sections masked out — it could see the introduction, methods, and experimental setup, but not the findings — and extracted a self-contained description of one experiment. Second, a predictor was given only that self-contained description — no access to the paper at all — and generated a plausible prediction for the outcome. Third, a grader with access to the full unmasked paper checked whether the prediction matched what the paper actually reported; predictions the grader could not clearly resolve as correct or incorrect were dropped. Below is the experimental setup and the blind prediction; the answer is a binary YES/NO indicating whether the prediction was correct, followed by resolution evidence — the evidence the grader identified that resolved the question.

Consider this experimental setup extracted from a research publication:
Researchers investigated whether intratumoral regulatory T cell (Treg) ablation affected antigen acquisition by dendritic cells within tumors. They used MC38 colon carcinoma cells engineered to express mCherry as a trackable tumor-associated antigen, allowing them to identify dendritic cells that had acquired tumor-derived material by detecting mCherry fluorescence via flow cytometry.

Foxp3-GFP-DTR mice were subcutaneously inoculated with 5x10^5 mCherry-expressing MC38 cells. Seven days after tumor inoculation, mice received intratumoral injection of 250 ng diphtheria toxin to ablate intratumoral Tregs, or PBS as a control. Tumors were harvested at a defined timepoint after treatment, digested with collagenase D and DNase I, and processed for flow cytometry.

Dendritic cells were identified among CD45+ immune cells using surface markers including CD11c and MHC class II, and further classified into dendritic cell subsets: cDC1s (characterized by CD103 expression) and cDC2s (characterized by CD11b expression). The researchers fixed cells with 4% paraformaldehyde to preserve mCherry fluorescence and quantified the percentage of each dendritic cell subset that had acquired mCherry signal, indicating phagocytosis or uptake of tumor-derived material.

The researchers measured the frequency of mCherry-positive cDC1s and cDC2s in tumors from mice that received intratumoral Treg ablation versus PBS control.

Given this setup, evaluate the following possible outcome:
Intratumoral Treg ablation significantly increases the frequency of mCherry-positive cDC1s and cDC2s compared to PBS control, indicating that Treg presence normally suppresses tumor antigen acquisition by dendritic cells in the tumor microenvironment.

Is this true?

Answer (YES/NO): NO